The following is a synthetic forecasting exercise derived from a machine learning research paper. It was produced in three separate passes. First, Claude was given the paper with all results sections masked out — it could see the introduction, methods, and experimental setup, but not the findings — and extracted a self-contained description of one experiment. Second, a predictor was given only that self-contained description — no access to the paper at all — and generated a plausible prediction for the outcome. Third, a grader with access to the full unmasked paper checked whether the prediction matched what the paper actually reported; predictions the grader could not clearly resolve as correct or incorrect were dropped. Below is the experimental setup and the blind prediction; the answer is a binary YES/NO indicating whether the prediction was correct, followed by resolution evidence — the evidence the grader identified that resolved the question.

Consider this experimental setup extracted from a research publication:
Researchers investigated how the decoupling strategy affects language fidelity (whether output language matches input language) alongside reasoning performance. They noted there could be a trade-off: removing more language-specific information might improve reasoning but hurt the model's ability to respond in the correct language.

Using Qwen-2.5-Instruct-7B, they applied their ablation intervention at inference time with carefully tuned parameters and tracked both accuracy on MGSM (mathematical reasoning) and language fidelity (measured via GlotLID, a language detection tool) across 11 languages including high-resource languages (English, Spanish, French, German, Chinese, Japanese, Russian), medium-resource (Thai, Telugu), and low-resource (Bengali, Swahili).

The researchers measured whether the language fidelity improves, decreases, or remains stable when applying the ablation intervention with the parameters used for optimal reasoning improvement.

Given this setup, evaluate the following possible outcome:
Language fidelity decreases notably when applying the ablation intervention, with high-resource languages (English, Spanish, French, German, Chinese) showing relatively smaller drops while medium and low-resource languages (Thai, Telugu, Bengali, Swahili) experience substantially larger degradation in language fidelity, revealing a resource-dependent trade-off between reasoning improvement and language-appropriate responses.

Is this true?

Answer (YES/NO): NO